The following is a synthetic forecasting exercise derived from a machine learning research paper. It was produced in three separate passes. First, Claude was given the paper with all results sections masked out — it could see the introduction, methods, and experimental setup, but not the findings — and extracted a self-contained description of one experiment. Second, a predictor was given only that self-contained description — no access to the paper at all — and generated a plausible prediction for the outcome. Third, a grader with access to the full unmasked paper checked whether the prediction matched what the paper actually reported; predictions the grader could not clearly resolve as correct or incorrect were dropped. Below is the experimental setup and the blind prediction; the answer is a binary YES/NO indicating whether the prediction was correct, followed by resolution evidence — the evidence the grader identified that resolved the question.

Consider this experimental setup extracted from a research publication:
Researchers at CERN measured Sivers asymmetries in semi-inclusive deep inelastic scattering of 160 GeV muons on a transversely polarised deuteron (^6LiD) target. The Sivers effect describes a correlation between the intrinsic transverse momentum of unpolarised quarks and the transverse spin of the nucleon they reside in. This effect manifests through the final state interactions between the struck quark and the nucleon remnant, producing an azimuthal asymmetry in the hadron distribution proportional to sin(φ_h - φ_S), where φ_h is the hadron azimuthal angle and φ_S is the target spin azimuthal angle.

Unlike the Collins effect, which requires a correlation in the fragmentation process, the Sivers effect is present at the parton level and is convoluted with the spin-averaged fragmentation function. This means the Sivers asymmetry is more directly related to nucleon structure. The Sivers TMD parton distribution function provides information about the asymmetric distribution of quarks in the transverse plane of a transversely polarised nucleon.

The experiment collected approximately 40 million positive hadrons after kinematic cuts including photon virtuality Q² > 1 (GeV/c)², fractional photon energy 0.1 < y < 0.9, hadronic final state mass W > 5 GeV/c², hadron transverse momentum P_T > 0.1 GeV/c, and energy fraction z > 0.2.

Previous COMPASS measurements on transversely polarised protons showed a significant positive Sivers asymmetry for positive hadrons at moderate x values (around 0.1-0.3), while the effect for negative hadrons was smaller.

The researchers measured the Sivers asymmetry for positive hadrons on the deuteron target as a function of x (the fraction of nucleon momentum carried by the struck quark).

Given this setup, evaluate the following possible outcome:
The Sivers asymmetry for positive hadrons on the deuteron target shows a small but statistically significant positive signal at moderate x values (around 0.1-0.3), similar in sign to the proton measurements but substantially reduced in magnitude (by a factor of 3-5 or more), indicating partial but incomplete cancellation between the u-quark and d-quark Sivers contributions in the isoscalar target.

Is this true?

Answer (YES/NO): NO